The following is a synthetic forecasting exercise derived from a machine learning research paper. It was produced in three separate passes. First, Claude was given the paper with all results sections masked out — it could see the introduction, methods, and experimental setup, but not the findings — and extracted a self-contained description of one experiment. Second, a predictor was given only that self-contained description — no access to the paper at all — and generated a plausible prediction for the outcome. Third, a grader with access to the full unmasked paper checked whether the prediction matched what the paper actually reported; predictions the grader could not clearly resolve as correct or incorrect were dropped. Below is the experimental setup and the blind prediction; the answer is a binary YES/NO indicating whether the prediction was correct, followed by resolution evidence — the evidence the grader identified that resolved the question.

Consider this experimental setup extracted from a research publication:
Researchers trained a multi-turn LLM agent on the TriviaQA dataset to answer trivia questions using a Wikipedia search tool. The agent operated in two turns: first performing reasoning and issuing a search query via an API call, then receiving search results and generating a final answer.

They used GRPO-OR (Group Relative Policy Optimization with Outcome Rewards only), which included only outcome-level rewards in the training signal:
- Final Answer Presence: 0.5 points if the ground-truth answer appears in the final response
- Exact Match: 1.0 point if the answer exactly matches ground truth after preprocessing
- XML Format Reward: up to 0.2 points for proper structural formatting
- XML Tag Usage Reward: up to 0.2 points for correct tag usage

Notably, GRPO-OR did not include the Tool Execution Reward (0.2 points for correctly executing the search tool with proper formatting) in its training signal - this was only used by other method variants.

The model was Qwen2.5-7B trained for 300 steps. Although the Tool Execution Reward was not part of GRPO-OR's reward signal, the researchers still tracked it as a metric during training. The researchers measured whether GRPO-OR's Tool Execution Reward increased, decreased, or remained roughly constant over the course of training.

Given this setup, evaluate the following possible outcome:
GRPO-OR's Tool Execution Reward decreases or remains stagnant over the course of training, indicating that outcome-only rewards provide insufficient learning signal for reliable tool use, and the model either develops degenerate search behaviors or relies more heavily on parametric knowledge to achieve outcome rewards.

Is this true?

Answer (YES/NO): YES